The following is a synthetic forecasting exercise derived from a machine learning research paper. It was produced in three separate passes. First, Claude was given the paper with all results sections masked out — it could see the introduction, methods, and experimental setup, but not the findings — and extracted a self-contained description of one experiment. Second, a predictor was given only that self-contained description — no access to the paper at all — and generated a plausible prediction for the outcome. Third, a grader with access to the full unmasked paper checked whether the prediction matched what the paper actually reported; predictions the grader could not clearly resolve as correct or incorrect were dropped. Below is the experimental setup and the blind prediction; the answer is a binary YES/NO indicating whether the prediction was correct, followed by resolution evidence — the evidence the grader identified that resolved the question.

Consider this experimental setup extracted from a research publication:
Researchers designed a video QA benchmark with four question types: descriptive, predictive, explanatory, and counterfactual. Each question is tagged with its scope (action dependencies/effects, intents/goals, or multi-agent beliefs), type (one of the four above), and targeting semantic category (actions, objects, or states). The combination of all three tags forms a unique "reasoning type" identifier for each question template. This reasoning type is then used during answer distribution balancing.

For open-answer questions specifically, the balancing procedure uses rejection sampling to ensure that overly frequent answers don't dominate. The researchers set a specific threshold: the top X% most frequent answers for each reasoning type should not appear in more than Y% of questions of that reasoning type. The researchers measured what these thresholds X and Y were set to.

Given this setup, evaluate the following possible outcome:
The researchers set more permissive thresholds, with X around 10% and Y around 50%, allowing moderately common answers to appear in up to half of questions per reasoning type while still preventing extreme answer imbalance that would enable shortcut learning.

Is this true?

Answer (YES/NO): NO